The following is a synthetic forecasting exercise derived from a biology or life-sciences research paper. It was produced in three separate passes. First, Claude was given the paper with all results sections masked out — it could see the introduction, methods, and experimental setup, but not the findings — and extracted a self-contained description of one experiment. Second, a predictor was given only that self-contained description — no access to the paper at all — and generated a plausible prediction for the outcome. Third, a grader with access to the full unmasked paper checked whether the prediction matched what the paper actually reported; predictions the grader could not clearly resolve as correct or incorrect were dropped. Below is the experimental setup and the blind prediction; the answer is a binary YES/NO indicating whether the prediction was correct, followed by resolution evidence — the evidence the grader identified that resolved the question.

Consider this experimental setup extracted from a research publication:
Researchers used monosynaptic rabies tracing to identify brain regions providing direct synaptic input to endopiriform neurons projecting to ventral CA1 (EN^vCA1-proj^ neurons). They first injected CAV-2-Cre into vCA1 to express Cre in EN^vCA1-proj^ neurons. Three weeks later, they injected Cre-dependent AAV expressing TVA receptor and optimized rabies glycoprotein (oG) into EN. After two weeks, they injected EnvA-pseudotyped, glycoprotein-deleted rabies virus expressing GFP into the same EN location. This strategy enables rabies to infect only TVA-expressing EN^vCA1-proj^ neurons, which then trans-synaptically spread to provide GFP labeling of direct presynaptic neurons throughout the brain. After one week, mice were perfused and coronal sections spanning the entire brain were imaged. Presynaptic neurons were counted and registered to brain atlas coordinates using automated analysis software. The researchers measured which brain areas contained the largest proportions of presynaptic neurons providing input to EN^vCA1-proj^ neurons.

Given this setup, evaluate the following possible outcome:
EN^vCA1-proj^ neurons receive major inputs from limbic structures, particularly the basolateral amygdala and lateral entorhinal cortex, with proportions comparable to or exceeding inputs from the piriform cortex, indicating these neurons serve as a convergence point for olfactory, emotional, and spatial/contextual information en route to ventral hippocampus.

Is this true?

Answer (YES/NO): NO